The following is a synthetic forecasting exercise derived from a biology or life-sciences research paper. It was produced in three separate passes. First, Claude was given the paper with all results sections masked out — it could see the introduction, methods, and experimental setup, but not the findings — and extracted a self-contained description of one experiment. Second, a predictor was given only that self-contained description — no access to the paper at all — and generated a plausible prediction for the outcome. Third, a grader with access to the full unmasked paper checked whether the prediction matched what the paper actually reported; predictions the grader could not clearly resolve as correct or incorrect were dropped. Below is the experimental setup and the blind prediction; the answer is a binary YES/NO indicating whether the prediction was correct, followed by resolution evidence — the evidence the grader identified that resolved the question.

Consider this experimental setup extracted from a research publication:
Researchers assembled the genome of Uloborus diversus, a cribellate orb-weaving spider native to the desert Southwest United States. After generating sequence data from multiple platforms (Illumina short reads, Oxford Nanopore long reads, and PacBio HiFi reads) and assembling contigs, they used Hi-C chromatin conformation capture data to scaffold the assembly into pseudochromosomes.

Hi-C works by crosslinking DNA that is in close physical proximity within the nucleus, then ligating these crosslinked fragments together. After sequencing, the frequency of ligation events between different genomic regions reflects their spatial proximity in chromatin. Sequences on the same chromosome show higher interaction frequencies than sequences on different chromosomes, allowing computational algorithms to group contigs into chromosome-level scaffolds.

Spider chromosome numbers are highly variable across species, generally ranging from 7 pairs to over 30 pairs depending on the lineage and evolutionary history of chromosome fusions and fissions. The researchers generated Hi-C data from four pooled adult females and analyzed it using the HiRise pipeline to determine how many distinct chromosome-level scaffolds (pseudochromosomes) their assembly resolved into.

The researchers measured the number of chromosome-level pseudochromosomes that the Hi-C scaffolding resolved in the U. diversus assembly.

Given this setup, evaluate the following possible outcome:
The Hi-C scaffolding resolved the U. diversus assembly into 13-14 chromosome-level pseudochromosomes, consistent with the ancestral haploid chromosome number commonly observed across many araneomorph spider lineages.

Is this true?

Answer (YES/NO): NO